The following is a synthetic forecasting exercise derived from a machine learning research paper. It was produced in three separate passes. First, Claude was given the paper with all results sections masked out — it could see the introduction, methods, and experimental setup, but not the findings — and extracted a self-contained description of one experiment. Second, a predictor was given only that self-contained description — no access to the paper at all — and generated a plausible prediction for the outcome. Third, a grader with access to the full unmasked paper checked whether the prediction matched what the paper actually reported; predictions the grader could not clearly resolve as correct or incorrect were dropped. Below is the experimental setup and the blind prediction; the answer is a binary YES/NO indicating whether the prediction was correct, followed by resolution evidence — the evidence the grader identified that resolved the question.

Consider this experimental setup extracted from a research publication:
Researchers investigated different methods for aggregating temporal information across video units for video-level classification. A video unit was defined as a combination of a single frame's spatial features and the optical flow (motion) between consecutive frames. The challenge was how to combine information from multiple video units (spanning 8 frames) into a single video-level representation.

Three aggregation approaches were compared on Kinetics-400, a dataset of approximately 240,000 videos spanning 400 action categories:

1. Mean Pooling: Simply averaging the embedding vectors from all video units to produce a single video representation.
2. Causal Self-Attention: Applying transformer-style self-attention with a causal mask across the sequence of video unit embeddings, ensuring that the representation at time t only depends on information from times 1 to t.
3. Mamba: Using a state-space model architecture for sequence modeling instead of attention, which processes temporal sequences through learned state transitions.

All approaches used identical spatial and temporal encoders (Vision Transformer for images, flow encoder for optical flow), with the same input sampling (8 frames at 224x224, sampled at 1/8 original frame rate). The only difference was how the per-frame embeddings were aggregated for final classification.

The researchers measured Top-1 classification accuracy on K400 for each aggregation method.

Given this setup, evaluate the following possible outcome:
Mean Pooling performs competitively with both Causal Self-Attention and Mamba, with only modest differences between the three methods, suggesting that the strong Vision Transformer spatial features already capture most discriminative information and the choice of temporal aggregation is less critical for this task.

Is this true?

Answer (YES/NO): NO